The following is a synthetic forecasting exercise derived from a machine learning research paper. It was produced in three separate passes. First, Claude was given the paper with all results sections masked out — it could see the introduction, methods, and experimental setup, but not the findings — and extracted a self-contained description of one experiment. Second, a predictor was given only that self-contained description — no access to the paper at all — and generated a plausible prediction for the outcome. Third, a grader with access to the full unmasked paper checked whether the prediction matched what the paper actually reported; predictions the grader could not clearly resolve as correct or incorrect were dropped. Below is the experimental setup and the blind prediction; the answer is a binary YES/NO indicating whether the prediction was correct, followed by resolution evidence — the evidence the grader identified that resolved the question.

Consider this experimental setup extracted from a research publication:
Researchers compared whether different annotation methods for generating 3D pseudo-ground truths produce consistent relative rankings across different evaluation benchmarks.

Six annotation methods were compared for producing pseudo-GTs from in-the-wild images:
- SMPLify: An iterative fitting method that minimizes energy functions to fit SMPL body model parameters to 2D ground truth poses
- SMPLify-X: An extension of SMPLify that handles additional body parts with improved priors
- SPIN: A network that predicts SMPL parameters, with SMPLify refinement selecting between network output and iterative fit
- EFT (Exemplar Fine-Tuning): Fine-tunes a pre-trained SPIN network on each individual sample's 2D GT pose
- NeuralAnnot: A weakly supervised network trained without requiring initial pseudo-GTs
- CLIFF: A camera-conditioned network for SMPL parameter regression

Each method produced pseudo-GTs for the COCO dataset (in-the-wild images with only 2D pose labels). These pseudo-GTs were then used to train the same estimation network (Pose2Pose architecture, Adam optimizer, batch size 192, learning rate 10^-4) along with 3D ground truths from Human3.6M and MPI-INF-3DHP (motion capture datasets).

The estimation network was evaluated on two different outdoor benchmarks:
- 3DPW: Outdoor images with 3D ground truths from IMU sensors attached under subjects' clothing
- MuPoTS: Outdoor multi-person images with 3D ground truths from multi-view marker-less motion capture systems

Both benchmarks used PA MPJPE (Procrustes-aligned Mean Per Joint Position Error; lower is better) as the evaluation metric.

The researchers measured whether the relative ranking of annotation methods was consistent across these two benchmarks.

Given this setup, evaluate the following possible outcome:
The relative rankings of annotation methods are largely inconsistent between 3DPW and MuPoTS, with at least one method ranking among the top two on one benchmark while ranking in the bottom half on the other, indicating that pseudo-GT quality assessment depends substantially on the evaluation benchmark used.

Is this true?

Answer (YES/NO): NO